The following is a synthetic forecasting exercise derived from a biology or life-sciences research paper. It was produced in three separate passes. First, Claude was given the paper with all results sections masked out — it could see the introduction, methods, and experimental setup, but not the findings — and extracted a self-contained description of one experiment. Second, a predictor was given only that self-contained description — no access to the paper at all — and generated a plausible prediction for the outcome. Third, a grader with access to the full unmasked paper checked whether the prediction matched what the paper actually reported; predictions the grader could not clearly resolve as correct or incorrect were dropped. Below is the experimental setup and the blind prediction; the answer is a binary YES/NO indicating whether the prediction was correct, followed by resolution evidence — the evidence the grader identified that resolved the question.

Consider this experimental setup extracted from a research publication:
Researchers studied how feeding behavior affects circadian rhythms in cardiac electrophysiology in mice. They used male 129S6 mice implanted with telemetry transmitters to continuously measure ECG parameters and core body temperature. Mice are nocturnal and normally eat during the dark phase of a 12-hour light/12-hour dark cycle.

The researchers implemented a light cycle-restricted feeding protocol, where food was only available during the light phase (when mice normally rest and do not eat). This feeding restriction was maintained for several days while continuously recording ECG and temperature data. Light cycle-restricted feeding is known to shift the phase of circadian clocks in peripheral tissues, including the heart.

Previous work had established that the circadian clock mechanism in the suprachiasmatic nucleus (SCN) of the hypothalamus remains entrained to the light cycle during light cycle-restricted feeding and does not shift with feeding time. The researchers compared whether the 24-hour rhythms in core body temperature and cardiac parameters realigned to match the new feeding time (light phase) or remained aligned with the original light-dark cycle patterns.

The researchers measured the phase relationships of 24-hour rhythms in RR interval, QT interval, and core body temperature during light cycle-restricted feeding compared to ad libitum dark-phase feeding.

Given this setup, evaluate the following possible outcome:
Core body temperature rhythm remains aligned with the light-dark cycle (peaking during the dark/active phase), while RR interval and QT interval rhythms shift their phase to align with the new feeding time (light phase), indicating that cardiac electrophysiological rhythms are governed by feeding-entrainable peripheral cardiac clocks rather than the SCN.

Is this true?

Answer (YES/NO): NO